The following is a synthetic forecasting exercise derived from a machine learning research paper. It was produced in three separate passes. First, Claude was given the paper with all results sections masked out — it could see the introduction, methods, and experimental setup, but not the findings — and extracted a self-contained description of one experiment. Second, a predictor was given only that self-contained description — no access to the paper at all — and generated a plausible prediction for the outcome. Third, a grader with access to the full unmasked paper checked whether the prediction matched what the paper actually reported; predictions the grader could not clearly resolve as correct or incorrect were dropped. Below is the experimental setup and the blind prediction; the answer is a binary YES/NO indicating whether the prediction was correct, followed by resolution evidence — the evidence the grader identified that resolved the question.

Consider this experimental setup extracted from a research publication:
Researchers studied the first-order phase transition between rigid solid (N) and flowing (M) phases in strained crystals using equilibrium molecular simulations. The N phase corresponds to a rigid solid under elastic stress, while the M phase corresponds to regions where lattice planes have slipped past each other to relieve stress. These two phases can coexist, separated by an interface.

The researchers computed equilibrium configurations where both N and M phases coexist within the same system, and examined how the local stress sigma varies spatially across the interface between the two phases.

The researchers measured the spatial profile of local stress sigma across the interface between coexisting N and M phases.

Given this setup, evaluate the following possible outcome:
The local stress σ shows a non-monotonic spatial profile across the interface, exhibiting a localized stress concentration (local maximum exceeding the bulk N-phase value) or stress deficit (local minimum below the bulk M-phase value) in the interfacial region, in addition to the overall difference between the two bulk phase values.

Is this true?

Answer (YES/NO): NO